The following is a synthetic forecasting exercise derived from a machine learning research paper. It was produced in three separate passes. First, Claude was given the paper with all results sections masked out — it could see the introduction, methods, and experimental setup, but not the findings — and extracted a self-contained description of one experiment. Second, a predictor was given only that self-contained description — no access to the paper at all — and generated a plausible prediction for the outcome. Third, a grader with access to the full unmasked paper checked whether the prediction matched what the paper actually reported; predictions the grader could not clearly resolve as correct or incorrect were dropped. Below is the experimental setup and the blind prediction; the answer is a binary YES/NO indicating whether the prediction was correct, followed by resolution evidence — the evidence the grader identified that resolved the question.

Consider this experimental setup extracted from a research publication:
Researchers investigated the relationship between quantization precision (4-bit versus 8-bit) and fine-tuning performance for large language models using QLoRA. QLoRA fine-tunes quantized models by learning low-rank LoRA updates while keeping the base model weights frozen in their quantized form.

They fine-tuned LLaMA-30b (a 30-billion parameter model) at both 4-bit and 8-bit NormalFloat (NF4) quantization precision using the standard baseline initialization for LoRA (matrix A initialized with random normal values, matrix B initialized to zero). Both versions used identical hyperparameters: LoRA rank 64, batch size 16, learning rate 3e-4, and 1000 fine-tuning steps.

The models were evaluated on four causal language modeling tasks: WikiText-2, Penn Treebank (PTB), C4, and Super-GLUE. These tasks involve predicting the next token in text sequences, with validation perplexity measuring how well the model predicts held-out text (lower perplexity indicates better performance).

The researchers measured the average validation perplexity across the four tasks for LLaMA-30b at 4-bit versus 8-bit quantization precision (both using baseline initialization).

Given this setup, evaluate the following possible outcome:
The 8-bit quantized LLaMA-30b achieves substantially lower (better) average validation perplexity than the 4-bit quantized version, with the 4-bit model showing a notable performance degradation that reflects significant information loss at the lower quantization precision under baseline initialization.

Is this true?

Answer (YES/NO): NO